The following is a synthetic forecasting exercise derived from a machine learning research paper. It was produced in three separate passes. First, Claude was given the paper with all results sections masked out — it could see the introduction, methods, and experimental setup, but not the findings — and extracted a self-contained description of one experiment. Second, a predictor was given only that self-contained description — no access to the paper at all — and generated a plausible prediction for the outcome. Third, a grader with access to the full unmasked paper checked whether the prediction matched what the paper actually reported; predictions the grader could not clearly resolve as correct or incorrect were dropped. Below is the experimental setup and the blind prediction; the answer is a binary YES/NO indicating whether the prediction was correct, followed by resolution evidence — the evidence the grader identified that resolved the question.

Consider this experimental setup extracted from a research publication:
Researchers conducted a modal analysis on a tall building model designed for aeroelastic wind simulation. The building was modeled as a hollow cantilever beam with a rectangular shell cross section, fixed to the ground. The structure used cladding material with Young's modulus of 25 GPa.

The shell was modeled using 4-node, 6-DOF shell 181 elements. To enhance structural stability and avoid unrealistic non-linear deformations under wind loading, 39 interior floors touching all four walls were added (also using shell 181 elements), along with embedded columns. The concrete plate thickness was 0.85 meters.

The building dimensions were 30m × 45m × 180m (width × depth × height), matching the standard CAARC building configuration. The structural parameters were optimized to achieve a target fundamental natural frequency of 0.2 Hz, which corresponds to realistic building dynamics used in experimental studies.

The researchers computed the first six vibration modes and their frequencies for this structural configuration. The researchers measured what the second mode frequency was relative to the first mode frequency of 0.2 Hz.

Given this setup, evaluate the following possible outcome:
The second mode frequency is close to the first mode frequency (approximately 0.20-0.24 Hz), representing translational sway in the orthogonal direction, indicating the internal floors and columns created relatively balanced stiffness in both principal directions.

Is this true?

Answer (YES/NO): NO